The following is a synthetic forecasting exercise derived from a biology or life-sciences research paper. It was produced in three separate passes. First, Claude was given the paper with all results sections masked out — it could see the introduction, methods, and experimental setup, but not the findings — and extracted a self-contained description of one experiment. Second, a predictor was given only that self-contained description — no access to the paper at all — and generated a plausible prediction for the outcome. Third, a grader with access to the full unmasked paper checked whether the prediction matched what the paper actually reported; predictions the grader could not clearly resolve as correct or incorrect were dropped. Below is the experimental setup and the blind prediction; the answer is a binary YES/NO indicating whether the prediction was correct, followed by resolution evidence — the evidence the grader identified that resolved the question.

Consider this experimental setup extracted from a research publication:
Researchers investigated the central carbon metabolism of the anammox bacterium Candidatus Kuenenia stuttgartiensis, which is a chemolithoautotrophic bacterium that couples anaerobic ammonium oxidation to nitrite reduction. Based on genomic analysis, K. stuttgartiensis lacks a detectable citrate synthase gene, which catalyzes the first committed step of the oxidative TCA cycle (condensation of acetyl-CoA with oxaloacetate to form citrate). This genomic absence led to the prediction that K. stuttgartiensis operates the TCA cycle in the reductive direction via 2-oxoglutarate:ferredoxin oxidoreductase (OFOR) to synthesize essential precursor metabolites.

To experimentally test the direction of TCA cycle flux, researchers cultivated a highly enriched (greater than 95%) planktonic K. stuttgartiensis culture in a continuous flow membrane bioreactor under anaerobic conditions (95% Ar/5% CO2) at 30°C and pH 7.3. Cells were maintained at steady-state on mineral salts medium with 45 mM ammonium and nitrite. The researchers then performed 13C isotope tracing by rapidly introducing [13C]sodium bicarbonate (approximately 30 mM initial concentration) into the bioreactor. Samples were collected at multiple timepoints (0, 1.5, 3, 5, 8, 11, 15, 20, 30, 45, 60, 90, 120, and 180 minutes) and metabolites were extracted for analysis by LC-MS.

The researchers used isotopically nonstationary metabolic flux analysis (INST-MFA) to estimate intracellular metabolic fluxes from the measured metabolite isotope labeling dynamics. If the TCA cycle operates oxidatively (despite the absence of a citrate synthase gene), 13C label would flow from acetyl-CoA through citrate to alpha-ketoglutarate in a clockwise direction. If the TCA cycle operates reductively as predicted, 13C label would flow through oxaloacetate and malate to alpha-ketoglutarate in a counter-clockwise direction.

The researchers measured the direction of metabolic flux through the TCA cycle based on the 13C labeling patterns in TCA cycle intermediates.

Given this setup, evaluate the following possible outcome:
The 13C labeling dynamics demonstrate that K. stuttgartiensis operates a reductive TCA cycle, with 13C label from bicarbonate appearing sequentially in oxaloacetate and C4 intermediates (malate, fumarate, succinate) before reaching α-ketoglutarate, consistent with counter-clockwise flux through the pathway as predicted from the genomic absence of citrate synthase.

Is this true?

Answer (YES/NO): NO